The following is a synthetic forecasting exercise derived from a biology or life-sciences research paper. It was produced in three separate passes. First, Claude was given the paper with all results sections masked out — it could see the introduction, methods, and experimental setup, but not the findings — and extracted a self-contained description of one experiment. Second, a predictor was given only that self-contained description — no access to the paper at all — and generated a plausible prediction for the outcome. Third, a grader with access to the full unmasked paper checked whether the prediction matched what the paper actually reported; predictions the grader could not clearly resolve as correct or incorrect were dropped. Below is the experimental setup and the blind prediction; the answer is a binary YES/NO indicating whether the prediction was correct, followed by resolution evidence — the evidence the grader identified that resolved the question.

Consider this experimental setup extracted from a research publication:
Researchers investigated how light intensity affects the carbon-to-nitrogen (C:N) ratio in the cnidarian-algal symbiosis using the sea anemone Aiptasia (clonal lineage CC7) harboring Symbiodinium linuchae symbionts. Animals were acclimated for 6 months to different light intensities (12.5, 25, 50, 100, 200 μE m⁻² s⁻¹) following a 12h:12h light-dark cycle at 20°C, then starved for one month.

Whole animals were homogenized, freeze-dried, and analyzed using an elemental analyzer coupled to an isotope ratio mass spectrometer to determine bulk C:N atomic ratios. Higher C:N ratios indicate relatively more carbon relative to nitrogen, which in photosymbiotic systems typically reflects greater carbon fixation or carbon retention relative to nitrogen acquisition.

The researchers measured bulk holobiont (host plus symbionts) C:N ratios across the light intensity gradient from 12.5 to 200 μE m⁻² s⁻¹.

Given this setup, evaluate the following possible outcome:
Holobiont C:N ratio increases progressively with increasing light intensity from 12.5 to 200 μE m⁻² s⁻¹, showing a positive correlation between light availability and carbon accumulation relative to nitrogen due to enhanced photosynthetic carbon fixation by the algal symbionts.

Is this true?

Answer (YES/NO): NO